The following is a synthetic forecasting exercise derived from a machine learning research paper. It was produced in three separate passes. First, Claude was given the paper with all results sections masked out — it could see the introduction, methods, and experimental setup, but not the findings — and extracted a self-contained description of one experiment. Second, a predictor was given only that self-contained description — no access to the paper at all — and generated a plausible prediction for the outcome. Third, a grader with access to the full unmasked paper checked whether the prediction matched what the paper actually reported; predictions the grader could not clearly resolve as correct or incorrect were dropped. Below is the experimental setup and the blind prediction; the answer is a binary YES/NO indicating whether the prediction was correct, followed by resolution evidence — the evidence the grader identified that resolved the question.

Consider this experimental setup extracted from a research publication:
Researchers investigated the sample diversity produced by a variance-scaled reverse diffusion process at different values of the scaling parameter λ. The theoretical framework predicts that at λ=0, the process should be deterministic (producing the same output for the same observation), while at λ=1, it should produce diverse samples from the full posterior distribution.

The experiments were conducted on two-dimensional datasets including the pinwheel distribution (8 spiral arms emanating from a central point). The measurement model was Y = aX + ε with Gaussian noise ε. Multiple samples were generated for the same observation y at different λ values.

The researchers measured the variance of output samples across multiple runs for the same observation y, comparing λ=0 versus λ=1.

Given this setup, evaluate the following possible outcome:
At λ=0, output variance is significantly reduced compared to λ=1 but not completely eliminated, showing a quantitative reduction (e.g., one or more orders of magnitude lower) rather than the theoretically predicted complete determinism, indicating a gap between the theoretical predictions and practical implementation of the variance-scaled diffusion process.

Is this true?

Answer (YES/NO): NO